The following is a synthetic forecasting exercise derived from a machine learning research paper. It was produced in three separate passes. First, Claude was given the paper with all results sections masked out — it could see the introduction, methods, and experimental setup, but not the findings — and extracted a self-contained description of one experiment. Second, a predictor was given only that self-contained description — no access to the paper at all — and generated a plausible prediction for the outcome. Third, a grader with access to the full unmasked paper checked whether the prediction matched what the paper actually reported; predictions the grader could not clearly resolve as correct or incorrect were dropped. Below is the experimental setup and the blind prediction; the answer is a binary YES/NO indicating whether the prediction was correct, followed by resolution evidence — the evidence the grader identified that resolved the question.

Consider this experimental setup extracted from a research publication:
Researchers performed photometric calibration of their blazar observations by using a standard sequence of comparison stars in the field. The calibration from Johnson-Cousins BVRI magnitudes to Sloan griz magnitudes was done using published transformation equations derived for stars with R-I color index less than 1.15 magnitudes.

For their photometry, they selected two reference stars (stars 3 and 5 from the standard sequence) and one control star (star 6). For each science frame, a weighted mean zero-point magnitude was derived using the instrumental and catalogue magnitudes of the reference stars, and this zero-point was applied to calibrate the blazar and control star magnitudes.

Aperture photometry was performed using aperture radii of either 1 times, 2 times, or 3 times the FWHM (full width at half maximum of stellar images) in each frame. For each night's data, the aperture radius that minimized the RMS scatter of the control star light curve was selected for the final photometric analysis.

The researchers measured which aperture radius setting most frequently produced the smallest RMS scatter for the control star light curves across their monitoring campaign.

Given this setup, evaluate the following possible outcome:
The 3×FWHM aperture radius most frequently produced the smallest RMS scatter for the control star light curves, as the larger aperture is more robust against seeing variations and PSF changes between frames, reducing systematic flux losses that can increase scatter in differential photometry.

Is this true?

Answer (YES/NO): NO